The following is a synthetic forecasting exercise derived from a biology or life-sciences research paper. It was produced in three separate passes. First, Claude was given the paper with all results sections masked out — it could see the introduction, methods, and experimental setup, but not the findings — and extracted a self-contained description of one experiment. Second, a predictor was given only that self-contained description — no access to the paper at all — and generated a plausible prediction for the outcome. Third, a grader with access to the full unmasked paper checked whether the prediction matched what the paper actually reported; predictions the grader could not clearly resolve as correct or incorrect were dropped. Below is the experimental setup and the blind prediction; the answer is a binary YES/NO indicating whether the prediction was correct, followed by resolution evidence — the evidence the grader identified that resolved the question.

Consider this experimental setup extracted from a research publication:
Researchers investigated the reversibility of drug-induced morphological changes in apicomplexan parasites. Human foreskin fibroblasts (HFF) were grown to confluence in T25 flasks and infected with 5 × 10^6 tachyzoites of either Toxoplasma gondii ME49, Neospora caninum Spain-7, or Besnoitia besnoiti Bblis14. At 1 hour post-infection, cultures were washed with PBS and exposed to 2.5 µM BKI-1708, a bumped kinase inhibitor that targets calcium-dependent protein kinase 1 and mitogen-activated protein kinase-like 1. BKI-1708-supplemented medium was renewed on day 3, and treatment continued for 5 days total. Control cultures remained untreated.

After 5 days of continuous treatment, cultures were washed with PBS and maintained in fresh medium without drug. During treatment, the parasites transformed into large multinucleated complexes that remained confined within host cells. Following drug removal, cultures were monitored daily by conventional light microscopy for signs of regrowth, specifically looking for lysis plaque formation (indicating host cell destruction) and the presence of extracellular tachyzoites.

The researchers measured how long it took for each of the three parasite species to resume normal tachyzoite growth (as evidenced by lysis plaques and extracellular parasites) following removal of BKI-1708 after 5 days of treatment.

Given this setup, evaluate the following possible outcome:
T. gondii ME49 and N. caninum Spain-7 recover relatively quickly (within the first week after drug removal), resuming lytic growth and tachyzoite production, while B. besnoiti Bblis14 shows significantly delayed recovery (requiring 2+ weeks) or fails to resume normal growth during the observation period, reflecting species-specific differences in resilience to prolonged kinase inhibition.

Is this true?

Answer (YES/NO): NO